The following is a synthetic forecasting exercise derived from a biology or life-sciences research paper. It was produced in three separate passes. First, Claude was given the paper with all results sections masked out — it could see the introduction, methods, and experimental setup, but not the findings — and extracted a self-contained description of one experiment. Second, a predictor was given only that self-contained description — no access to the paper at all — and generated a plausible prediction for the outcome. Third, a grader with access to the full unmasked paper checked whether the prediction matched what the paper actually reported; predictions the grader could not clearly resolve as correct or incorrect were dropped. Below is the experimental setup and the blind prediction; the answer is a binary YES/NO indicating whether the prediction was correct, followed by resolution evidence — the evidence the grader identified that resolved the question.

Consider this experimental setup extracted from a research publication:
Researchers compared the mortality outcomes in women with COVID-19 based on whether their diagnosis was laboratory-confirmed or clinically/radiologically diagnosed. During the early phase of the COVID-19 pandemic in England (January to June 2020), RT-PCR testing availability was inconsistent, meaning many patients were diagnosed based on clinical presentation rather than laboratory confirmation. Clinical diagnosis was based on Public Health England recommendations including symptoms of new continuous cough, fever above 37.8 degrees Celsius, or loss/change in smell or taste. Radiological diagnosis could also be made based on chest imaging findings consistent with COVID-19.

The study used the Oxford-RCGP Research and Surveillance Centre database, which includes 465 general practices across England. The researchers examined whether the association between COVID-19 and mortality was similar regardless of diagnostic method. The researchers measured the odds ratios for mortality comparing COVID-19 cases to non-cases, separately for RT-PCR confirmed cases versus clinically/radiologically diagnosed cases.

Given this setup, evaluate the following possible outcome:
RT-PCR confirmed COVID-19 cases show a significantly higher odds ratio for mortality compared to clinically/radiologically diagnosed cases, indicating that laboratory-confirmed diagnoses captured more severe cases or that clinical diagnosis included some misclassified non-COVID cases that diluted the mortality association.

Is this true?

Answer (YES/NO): NO